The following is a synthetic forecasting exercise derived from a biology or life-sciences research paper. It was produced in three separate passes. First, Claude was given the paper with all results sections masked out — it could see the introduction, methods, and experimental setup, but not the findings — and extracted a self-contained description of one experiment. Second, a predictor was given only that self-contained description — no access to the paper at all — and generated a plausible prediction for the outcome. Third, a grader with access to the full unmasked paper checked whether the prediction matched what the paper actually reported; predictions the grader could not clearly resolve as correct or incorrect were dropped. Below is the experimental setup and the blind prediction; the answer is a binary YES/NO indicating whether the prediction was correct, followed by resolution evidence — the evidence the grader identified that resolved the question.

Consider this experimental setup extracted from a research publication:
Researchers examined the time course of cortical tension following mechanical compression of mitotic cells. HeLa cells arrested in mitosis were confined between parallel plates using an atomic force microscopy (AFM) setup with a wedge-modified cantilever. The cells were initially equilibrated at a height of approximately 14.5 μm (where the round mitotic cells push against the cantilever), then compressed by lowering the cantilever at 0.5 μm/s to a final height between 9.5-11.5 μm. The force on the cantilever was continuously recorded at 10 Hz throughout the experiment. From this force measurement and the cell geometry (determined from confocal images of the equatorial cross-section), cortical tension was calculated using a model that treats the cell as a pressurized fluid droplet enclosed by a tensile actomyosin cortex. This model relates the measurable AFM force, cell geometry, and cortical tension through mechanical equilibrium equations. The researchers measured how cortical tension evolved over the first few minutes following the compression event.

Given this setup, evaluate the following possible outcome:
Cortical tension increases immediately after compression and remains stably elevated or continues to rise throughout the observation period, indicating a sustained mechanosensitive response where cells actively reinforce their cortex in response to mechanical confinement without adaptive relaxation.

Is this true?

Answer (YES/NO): NO